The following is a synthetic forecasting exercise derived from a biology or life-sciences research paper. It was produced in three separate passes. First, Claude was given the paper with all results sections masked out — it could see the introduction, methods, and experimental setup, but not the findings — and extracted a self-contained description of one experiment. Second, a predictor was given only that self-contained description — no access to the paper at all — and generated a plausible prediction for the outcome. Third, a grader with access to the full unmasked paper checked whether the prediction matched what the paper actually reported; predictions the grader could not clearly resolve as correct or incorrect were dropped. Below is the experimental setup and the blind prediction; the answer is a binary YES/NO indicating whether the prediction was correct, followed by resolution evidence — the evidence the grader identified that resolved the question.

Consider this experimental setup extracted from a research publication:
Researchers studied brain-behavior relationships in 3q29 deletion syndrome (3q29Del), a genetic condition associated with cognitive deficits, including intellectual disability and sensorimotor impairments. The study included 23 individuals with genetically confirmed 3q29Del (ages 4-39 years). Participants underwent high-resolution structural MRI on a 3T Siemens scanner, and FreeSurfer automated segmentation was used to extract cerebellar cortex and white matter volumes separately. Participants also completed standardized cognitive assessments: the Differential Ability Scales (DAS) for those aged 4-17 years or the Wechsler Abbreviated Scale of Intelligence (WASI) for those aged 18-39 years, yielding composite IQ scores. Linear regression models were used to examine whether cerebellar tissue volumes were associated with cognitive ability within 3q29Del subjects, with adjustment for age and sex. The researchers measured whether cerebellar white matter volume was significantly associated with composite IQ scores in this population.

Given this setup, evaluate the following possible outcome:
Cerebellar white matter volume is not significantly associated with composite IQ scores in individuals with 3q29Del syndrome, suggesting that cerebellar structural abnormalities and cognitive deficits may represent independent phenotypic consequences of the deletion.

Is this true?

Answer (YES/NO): NO